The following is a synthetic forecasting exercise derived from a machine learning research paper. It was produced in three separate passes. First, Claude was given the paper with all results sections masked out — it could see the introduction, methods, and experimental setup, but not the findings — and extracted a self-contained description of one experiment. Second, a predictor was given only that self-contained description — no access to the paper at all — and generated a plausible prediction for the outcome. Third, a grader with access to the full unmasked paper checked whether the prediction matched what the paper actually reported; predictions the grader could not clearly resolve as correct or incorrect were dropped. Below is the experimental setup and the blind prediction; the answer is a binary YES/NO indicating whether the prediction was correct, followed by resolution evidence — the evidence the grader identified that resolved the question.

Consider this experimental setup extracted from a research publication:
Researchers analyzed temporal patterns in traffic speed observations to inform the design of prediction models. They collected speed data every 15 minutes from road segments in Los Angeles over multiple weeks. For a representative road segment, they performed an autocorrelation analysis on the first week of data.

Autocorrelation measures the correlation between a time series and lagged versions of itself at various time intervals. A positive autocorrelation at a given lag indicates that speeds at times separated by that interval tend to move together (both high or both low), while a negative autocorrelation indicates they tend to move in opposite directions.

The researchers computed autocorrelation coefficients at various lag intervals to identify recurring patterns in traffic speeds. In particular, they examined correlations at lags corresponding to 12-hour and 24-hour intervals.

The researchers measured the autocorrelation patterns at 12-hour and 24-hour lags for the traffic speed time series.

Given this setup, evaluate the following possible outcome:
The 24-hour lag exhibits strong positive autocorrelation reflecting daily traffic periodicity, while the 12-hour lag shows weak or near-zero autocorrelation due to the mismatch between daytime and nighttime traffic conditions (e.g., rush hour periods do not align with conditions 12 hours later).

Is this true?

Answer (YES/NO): NO